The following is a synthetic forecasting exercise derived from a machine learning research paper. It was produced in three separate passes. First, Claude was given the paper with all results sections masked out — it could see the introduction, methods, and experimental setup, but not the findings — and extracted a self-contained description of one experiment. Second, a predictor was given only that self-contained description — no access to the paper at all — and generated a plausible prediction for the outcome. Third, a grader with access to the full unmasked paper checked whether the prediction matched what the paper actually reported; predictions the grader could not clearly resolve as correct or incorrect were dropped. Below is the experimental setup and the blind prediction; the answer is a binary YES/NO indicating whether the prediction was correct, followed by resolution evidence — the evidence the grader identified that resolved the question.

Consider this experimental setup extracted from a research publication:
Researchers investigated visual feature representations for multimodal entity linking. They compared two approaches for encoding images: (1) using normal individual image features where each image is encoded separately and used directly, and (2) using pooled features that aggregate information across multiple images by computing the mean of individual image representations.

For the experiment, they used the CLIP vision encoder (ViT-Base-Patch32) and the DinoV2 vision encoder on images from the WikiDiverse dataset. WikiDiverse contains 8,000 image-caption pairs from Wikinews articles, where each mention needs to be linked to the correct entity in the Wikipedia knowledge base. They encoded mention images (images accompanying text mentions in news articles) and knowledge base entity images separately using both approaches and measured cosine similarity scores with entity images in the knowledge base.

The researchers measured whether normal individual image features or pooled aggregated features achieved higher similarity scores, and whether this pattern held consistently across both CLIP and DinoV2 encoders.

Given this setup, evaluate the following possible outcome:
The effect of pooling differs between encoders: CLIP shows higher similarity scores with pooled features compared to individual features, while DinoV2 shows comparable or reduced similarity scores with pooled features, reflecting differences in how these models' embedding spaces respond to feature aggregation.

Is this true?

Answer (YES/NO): NO